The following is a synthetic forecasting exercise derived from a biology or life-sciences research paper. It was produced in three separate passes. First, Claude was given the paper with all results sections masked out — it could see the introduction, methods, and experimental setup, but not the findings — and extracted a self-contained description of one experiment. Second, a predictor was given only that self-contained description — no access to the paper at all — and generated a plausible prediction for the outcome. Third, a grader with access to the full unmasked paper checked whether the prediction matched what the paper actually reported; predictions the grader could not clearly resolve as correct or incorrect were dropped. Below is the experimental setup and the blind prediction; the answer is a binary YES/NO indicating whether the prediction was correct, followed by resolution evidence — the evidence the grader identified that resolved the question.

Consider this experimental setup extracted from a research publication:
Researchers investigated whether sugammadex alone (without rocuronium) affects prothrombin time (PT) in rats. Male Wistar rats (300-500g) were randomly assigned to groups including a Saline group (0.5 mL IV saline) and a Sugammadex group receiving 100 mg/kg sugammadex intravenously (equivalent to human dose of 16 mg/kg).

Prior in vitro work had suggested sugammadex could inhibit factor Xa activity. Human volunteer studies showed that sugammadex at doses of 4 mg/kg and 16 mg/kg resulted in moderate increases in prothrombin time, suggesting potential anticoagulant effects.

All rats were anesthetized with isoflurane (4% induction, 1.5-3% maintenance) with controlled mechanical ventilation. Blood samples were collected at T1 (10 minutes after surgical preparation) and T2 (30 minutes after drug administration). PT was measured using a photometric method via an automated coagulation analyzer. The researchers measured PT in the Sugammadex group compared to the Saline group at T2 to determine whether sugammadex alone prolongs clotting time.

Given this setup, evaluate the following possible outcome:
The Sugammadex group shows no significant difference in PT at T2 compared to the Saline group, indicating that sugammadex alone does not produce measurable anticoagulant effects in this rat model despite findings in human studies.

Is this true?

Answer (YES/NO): YES